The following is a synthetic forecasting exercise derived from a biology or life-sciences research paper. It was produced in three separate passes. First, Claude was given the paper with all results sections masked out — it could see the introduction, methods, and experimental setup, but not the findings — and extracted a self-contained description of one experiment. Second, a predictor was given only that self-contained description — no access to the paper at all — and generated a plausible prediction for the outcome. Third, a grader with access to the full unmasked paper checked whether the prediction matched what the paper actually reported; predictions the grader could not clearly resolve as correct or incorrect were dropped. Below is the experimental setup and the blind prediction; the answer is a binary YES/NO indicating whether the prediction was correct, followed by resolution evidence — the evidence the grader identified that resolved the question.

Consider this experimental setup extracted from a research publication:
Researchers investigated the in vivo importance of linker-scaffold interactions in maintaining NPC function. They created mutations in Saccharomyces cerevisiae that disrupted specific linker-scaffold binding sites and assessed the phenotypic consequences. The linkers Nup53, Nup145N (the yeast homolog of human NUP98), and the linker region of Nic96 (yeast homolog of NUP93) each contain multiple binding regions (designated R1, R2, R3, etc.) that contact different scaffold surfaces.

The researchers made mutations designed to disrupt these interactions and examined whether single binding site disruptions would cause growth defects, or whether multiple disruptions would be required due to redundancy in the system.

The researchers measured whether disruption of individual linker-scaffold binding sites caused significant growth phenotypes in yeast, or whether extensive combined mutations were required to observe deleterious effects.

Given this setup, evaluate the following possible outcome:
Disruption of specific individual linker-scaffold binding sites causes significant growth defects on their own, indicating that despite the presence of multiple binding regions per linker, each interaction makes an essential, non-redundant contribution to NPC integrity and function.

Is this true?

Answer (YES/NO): NO